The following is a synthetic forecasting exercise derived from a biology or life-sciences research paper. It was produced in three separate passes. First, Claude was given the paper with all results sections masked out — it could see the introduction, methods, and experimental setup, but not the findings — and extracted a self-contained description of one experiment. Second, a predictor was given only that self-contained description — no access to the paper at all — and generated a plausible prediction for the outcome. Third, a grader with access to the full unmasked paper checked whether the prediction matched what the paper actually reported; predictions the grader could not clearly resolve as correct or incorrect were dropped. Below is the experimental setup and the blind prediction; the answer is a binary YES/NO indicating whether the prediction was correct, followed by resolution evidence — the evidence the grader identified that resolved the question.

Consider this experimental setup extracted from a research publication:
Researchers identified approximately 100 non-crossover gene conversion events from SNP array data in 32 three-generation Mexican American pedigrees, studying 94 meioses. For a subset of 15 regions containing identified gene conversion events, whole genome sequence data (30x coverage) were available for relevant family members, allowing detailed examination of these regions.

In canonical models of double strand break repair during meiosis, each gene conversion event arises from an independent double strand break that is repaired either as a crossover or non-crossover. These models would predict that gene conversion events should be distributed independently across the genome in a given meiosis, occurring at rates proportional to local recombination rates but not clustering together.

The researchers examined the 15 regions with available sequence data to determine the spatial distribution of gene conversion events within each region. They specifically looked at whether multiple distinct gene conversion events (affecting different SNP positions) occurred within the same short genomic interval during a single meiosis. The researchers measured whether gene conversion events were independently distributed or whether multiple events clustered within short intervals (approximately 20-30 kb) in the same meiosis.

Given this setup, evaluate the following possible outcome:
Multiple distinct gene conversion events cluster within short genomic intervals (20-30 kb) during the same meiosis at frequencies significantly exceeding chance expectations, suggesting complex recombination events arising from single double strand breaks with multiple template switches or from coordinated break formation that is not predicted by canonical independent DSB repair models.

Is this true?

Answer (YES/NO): YES